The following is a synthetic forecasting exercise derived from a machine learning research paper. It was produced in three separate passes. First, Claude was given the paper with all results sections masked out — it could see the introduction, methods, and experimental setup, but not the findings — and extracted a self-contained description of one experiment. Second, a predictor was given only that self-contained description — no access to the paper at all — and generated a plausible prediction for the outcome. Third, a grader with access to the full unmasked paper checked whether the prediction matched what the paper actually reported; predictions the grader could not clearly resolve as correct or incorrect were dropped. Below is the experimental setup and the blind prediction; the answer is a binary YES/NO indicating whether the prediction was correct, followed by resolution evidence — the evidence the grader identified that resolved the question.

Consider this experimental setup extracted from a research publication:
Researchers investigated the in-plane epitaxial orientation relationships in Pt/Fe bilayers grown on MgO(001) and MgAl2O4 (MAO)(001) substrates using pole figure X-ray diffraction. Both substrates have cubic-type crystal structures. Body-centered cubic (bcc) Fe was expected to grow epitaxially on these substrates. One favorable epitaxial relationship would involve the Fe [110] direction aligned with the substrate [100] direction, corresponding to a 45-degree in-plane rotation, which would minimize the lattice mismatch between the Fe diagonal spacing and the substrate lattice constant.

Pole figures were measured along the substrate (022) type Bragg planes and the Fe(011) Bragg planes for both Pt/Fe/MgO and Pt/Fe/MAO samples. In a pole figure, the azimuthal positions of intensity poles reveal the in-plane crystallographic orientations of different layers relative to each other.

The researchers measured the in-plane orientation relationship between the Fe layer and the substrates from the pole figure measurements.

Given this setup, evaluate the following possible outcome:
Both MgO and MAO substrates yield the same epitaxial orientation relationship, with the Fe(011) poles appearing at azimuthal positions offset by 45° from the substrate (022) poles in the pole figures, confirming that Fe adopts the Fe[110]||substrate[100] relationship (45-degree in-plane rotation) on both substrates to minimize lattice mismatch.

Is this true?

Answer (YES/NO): YES